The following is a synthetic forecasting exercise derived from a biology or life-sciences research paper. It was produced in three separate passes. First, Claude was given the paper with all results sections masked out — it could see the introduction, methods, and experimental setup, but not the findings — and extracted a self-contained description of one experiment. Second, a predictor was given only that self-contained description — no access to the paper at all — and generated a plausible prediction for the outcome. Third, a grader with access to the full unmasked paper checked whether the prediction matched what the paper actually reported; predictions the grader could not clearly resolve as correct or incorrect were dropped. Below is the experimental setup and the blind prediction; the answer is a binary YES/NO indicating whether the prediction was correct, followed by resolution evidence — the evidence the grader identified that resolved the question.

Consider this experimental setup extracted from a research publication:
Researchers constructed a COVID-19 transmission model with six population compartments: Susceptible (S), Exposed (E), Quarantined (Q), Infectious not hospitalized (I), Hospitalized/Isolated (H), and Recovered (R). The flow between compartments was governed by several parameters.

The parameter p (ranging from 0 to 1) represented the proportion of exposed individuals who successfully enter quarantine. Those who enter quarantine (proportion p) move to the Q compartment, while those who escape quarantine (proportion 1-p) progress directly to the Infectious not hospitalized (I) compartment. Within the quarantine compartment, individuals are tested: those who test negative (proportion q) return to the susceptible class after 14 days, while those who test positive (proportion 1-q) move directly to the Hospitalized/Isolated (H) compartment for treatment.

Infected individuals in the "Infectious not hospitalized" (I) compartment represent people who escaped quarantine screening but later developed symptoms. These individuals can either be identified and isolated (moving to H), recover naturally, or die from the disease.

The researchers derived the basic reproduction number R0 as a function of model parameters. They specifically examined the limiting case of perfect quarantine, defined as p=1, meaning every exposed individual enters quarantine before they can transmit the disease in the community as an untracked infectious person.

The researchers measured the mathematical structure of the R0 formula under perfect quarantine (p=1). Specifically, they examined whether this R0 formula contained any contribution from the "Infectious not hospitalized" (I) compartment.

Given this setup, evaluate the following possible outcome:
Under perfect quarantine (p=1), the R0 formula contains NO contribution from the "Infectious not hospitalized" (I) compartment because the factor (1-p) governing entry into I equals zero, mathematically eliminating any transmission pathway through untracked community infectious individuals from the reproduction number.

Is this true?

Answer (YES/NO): YES